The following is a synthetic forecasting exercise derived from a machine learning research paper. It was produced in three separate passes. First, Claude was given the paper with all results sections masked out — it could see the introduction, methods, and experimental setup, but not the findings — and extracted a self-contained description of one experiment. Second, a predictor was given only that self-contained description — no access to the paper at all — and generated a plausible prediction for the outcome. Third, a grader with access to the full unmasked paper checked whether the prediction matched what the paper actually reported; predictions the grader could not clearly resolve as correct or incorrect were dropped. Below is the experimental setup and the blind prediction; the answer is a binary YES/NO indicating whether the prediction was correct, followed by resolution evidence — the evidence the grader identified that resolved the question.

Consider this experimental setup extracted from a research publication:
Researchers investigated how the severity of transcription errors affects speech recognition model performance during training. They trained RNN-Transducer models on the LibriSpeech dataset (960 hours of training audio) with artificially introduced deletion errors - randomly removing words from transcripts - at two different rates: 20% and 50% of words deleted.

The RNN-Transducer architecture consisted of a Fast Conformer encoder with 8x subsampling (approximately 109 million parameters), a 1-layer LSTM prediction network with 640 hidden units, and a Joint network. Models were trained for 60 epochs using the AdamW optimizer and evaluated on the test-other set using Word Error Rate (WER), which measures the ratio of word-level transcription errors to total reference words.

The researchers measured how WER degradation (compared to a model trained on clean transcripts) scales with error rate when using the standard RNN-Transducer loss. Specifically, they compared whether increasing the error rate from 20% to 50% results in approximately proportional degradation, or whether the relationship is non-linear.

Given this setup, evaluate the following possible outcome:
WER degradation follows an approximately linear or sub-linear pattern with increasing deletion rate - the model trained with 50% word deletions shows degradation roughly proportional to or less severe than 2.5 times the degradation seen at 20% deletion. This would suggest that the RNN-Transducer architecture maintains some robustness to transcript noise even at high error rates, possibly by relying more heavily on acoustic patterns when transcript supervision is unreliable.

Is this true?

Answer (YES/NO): NO